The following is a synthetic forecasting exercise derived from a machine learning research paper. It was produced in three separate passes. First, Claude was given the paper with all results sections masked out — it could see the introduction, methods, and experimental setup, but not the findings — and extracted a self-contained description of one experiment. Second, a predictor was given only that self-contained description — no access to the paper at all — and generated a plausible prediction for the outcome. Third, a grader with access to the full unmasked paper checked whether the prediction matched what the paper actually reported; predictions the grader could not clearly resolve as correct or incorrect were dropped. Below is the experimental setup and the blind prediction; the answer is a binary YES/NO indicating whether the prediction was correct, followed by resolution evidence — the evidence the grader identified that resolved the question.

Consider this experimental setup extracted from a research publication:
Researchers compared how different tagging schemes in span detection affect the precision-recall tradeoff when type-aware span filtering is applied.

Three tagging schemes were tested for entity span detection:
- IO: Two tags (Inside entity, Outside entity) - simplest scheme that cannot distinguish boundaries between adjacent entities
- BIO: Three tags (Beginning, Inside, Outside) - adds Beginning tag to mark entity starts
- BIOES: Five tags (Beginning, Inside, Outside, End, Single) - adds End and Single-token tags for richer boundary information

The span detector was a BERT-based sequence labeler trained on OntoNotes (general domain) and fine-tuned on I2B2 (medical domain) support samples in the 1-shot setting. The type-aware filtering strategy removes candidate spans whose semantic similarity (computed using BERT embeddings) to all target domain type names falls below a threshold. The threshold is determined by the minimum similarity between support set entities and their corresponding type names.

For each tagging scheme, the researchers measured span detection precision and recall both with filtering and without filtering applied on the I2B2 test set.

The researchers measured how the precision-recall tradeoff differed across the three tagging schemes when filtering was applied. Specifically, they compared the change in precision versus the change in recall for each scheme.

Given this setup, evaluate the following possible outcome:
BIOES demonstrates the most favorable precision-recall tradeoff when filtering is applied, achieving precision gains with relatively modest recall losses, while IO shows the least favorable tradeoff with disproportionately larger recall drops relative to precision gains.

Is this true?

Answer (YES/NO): NO